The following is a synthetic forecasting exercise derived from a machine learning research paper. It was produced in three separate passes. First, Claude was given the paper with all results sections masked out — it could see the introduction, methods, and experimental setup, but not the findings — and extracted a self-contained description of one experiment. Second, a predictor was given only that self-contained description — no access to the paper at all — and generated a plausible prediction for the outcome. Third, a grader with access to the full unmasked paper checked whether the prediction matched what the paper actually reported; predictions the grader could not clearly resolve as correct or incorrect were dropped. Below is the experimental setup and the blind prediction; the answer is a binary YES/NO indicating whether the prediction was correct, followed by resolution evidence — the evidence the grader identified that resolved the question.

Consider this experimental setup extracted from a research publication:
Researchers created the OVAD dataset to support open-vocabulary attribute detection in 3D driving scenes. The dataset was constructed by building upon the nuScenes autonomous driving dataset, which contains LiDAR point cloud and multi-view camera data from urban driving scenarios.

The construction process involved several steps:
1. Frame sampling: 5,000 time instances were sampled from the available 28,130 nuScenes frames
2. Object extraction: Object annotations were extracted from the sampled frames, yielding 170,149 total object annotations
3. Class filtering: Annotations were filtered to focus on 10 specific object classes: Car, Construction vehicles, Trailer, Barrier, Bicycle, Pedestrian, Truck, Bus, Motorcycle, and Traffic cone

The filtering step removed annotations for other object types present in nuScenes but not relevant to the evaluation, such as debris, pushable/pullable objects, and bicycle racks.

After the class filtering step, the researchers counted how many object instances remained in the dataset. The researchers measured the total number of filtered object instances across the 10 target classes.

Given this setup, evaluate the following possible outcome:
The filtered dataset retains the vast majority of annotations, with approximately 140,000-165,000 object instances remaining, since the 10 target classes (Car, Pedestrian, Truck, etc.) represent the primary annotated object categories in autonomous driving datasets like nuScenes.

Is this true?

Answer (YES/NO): NO